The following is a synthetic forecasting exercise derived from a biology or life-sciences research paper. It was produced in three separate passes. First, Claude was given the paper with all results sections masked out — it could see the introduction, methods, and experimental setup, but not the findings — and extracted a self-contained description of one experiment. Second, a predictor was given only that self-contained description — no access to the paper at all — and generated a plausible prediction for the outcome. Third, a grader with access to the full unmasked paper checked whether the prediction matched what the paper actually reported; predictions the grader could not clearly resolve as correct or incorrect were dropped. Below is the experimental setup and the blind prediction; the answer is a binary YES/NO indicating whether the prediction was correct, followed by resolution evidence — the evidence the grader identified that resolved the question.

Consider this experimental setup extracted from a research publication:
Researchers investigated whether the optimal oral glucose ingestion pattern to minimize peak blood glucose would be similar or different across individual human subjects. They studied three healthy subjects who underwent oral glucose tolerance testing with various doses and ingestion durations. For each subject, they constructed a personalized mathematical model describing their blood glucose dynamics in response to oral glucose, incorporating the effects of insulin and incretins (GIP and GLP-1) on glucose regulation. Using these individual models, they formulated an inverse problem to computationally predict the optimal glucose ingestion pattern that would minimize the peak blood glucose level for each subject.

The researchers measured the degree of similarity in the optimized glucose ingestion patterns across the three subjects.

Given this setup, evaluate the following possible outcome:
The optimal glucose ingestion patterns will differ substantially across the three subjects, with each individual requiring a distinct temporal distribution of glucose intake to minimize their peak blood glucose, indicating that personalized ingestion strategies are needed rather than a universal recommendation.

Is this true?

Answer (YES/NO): NO